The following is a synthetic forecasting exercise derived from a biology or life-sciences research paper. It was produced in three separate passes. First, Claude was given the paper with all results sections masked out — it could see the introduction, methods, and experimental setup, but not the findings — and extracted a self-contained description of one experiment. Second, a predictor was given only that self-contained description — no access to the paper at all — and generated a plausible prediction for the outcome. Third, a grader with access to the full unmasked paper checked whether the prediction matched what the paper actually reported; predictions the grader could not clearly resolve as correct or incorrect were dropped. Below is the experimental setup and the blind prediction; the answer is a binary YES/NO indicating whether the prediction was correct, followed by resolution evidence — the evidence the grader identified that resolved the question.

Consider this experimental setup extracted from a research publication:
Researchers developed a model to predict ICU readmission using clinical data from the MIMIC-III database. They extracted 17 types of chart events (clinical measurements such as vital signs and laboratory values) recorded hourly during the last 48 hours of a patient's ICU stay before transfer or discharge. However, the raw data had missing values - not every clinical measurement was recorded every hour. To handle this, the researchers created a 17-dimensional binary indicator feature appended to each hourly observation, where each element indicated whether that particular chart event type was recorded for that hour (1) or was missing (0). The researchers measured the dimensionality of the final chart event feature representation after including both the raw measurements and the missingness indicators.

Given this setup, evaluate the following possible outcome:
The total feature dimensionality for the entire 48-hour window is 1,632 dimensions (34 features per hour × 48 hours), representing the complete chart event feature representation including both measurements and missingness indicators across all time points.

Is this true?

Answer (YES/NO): NO